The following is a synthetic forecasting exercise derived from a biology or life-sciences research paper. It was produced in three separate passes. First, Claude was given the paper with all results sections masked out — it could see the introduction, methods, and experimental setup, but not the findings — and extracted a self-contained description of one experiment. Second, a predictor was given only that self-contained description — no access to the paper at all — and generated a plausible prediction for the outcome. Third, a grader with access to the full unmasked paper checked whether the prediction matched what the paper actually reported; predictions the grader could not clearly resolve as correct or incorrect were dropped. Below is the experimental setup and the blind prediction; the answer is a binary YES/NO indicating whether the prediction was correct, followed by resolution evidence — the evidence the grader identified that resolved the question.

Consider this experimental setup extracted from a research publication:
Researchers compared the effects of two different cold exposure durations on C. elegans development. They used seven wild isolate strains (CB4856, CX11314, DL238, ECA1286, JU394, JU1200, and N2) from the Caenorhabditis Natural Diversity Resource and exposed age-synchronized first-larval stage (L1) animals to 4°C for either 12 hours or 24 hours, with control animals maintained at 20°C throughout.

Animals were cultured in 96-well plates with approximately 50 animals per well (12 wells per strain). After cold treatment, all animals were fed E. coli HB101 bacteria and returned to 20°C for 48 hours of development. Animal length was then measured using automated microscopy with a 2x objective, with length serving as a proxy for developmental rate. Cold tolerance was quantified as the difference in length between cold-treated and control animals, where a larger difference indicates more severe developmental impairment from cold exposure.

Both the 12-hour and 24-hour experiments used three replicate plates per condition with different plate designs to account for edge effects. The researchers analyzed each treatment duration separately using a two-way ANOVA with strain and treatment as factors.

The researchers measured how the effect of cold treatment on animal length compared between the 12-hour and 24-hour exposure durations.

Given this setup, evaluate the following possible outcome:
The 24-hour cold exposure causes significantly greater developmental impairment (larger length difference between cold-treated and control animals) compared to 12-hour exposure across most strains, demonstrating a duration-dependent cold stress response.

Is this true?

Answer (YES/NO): NO